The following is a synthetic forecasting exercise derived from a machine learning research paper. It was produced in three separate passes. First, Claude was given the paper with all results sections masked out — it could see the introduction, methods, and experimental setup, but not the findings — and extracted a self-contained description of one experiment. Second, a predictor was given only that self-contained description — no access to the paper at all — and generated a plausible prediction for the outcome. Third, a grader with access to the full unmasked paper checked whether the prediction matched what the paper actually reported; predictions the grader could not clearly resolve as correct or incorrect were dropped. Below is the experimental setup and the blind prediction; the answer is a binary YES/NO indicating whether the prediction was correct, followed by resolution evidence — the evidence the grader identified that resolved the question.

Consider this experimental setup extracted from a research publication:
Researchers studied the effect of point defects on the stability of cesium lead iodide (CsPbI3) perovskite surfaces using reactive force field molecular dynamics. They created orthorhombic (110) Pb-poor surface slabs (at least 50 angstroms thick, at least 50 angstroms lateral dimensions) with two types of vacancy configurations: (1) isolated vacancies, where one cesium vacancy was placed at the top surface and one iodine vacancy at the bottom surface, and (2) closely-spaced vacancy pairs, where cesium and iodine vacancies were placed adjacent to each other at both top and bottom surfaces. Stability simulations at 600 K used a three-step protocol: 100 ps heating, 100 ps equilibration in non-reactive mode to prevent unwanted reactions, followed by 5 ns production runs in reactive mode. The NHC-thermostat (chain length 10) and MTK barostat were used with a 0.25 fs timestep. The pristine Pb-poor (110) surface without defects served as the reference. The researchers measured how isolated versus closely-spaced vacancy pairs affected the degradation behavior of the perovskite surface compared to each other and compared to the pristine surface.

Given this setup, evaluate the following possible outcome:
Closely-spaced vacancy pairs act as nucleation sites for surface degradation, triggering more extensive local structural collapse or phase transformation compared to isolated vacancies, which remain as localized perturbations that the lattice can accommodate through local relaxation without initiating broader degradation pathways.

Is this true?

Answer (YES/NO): YES